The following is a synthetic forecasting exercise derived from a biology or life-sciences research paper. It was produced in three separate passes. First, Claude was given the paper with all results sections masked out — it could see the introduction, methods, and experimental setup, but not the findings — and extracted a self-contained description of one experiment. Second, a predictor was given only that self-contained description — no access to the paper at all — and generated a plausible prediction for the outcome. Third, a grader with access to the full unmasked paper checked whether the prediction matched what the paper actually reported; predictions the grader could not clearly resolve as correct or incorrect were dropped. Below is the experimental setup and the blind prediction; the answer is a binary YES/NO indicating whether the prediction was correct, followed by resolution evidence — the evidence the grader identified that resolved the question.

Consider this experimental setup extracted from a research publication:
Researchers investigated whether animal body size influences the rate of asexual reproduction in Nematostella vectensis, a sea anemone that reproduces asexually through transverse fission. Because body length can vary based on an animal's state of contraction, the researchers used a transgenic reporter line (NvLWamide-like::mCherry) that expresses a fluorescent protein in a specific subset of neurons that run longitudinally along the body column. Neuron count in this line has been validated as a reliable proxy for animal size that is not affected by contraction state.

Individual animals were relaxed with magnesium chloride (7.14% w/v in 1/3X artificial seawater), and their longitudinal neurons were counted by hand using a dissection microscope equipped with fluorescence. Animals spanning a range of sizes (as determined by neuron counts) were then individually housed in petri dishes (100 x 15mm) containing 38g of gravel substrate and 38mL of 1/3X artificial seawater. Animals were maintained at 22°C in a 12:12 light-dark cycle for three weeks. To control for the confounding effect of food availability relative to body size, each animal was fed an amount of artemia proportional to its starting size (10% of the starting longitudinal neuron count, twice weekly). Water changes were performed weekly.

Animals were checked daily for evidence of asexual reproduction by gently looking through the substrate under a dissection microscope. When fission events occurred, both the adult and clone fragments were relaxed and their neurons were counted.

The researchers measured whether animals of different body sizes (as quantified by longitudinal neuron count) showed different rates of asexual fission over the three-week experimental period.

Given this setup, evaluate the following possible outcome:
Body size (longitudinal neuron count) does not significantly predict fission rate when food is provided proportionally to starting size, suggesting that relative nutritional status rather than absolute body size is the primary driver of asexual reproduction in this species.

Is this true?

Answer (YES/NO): NO